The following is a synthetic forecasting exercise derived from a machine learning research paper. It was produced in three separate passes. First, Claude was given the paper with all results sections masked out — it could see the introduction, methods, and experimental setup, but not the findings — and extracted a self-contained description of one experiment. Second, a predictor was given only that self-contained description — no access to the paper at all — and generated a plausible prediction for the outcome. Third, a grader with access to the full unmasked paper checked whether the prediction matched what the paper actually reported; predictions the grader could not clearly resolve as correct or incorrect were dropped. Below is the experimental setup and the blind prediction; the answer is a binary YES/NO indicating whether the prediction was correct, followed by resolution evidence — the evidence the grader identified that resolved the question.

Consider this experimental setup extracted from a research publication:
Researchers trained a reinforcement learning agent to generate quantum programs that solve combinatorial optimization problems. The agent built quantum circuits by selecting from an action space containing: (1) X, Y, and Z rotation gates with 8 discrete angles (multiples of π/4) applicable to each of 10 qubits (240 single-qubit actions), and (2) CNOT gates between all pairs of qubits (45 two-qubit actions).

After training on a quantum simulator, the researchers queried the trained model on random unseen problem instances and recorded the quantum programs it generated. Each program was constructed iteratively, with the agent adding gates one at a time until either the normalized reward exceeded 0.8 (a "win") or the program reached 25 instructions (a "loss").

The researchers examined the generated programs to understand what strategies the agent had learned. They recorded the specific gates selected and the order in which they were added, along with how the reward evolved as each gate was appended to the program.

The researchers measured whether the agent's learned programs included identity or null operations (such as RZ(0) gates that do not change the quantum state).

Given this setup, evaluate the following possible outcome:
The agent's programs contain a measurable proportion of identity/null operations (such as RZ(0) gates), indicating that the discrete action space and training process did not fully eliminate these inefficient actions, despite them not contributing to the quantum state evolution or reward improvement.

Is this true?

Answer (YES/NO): YES